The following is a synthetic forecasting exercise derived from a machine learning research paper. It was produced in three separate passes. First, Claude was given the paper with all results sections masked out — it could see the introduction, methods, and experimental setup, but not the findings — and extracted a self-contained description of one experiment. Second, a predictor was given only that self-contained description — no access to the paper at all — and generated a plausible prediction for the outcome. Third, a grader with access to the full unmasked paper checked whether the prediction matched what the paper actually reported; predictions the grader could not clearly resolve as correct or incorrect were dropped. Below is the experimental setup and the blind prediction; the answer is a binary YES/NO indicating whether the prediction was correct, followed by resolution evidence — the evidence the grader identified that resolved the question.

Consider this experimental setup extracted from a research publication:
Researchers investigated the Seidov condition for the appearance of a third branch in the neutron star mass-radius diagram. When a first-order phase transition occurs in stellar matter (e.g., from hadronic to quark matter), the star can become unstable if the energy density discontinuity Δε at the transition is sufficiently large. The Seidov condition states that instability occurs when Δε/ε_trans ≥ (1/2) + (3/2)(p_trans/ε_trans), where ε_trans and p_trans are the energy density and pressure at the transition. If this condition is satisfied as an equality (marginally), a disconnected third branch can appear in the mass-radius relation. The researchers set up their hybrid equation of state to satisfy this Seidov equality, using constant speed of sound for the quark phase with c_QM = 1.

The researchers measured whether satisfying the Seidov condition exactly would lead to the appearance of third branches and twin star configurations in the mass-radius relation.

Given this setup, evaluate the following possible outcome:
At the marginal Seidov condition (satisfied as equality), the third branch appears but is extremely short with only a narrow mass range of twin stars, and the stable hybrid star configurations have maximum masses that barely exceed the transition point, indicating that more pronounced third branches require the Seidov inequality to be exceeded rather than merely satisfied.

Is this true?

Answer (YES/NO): NO